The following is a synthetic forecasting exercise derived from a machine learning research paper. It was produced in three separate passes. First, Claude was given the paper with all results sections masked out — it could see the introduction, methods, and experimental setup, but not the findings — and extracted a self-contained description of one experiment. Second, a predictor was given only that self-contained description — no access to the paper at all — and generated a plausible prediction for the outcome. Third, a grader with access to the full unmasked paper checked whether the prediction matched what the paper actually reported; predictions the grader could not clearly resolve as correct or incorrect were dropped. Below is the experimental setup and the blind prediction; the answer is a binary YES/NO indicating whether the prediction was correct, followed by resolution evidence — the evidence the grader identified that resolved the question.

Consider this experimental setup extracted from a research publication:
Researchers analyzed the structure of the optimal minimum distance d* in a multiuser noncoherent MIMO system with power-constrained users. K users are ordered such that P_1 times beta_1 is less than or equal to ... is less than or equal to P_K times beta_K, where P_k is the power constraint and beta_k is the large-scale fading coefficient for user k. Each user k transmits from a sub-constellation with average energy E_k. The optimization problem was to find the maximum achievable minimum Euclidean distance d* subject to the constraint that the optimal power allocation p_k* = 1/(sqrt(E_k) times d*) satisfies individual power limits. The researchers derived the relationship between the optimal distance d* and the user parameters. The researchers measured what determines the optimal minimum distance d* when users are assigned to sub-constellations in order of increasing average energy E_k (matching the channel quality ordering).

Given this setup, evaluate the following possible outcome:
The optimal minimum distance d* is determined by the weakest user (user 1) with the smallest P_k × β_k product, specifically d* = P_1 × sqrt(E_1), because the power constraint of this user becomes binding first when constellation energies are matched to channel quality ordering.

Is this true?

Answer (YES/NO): NO